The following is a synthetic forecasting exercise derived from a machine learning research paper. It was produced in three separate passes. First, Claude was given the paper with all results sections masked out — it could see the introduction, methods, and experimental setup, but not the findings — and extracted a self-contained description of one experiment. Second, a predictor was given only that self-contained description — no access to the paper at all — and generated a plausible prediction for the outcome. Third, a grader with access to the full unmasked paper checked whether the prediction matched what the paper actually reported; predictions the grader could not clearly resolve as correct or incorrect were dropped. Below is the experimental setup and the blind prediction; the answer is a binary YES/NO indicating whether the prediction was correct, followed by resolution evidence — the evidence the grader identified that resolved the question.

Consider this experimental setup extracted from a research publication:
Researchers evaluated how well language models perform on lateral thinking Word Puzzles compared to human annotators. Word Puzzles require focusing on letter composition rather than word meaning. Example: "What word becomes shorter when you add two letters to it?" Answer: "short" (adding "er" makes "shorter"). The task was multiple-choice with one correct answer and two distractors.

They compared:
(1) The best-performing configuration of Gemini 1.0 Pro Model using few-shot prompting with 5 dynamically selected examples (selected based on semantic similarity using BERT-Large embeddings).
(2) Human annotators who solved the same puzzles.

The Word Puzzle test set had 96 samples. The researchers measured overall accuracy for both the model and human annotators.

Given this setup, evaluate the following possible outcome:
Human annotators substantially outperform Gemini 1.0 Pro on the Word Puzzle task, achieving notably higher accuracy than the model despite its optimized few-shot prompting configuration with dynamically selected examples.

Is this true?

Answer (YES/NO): YES